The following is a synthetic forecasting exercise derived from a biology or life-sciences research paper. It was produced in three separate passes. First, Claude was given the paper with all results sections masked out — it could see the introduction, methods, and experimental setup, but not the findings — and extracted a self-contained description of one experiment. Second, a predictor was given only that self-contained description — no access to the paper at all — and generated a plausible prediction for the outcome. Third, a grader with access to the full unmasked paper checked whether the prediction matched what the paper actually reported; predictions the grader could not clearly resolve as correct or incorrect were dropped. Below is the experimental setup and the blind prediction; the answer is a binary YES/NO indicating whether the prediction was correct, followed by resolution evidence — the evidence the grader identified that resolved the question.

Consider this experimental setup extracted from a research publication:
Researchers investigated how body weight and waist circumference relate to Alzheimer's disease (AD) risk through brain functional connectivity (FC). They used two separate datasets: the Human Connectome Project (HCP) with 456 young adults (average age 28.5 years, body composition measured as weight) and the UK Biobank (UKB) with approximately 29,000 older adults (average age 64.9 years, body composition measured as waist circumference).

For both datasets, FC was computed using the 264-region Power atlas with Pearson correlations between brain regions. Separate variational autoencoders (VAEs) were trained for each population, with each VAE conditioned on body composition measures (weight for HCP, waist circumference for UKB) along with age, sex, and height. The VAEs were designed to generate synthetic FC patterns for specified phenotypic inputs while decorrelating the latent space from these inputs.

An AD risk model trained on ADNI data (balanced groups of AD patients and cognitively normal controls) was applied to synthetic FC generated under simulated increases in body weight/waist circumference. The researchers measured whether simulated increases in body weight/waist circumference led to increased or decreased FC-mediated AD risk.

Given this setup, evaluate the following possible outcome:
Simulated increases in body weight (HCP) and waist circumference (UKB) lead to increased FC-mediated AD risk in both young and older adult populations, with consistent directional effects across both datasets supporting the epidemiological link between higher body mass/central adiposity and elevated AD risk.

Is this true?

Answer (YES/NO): YES